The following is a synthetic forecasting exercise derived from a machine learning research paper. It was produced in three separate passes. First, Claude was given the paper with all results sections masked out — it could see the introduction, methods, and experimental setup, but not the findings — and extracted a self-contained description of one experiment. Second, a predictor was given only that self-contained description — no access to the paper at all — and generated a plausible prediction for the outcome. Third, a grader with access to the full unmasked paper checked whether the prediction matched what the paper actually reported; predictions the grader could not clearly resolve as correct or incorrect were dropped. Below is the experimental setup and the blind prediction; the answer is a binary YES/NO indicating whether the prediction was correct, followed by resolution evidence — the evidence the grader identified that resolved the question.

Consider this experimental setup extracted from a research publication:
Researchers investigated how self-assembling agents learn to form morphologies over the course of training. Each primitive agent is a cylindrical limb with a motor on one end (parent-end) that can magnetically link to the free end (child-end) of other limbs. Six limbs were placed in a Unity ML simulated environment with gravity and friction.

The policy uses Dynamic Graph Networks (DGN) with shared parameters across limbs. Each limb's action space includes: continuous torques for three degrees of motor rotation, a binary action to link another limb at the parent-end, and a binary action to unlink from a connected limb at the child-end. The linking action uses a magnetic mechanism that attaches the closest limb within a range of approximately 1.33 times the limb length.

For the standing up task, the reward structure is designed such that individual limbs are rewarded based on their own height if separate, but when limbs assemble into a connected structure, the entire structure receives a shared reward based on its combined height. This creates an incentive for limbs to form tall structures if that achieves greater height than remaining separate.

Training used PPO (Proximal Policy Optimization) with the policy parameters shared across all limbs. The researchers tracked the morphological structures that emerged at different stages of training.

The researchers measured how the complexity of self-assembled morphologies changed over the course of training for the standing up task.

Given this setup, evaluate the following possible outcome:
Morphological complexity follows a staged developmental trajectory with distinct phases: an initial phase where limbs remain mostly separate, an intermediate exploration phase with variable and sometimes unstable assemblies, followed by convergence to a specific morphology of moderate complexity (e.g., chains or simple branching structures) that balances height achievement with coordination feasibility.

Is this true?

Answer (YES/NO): NO